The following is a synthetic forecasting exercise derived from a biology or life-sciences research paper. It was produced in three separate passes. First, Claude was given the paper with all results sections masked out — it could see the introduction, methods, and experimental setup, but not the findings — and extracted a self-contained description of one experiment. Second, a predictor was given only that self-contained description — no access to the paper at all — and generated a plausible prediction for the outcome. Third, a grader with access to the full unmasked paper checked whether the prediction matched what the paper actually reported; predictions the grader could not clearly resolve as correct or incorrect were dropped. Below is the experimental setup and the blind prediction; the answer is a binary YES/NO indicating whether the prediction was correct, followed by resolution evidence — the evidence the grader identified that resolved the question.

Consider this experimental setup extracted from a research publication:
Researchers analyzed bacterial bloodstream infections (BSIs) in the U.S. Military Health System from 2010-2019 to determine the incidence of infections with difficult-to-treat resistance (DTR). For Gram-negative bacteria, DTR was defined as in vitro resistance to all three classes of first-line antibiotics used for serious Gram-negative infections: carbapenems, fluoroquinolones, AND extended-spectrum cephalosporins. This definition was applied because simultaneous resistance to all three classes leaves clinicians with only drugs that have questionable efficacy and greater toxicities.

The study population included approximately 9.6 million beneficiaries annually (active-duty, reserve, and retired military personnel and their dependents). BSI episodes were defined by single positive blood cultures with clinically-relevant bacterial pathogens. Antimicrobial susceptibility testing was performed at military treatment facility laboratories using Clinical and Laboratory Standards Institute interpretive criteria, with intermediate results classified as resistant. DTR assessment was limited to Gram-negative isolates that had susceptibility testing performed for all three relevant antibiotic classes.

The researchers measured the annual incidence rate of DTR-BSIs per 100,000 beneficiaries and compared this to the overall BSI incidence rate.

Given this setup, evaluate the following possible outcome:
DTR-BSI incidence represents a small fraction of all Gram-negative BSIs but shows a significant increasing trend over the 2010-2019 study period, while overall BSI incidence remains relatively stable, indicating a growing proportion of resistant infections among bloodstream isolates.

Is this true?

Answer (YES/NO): NO